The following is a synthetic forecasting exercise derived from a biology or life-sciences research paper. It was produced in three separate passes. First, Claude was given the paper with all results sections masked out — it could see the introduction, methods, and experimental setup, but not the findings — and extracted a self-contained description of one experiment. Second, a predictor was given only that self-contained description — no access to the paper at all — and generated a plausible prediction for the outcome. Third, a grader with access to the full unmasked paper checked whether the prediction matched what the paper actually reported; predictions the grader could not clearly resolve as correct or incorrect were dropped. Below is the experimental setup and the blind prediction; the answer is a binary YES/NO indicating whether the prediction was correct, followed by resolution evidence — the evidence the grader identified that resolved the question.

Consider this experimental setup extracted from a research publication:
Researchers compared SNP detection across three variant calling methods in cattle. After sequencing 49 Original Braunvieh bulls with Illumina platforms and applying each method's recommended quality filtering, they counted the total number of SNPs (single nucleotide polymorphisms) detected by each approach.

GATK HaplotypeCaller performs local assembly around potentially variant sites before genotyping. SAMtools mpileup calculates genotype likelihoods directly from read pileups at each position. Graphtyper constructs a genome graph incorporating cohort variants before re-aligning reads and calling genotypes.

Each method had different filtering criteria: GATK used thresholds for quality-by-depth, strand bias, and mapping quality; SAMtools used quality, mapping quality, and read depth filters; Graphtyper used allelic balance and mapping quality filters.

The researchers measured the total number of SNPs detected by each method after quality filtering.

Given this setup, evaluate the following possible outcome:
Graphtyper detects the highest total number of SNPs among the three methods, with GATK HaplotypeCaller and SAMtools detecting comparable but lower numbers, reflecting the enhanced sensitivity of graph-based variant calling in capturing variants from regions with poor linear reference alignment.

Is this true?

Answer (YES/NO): NO